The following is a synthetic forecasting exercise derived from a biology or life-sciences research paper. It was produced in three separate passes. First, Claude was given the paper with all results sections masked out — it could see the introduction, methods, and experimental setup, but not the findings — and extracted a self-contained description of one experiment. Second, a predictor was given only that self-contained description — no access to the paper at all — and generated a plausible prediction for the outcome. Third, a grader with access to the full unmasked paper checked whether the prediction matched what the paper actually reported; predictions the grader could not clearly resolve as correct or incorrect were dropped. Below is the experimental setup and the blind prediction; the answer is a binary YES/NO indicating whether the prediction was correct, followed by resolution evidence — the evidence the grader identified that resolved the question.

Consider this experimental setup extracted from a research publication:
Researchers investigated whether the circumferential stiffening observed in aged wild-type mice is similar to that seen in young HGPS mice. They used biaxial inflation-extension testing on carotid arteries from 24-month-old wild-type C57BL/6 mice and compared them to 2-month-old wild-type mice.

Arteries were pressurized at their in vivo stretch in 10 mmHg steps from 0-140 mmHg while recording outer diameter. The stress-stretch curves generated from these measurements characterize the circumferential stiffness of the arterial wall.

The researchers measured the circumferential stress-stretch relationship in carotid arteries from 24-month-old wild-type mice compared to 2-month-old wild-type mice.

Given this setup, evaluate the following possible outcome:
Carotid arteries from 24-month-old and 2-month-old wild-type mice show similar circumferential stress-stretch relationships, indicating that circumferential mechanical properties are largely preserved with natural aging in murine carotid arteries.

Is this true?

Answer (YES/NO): NO